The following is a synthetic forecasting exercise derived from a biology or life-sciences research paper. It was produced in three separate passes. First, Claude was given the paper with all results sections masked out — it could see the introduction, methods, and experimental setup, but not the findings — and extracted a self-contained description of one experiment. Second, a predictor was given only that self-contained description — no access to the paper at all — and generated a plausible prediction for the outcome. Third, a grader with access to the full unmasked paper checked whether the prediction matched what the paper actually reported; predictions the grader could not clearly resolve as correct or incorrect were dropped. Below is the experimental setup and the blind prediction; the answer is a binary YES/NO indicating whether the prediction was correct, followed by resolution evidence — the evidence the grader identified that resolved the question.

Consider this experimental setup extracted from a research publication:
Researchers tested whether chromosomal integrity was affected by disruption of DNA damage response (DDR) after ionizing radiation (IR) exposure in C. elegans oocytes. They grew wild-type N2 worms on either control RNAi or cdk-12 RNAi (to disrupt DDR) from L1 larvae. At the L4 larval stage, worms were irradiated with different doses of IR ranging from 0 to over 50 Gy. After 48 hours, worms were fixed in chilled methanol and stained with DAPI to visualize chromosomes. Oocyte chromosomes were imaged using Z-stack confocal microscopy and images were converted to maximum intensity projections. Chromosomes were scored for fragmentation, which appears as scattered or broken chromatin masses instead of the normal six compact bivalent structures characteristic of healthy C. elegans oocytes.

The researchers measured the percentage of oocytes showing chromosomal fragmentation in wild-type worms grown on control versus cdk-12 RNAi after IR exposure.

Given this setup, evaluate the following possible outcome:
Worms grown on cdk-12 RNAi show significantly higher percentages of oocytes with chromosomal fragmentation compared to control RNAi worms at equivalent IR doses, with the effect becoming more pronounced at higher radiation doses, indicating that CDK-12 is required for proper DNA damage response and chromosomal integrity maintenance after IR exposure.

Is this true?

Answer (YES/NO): YES